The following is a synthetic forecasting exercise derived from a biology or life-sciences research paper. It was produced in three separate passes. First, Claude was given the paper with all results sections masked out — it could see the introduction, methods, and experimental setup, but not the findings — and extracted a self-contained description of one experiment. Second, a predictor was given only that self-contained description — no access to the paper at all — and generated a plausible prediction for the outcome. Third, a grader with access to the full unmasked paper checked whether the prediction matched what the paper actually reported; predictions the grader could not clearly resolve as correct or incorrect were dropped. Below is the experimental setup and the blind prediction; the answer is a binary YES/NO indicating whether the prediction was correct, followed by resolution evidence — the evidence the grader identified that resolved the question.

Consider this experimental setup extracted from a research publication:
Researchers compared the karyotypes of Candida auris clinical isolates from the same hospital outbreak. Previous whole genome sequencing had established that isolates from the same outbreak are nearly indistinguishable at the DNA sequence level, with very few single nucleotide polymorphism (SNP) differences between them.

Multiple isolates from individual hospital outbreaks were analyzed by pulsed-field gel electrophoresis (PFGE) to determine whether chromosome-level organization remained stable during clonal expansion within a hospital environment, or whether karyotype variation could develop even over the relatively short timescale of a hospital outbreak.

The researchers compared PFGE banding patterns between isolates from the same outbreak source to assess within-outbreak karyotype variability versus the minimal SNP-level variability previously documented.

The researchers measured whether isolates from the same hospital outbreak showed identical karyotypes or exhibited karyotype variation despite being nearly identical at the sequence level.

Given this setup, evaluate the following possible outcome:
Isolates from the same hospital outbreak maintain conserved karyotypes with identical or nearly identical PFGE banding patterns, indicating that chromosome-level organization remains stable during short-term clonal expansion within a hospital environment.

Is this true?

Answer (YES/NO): NO